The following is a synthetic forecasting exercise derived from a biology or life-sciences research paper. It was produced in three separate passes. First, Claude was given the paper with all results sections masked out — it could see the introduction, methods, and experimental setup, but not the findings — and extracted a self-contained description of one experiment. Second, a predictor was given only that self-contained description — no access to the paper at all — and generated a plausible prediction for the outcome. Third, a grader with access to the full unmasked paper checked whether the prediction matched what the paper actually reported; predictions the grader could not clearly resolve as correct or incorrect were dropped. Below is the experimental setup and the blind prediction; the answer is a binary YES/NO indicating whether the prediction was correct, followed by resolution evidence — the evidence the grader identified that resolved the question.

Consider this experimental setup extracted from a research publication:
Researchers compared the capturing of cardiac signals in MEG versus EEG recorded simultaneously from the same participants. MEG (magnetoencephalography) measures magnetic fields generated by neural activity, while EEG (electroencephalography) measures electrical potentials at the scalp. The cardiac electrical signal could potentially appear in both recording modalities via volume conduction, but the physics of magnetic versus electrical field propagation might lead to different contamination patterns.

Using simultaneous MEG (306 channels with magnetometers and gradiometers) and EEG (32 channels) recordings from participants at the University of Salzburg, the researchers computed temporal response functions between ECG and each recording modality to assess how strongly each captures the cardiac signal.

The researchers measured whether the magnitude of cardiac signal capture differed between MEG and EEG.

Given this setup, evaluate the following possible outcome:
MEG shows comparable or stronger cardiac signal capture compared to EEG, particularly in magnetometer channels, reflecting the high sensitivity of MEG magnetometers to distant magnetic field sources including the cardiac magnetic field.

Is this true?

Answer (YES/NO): YES